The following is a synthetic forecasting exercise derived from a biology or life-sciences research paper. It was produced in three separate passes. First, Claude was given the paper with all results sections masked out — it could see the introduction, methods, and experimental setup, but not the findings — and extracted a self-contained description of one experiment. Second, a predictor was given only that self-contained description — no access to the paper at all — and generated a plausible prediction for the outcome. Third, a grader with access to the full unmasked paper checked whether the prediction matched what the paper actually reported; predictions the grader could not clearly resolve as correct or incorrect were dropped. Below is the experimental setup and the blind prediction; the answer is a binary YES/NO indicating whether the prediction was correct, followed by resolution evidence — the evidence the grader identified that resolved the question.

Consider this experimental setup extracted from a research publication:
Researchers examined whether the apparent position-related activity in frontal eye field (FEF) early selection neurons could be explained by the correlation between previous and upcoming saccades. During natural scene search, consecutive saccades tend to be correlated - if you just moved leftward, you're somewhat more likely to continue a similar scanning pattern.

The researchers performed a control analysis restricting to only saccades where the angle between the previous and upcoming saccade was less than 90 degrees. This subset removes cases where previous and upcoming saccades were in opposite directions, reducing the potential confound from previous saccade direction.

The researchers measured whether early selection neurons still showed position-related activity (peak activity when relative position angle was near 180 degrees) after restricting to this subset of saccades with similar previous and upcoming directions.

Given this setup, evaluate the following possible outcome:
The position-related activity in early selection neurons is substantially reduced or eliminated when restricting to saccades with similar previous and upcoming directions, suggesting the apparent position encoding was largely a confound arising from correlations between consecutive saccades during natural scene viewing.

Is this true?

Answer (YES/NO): NO